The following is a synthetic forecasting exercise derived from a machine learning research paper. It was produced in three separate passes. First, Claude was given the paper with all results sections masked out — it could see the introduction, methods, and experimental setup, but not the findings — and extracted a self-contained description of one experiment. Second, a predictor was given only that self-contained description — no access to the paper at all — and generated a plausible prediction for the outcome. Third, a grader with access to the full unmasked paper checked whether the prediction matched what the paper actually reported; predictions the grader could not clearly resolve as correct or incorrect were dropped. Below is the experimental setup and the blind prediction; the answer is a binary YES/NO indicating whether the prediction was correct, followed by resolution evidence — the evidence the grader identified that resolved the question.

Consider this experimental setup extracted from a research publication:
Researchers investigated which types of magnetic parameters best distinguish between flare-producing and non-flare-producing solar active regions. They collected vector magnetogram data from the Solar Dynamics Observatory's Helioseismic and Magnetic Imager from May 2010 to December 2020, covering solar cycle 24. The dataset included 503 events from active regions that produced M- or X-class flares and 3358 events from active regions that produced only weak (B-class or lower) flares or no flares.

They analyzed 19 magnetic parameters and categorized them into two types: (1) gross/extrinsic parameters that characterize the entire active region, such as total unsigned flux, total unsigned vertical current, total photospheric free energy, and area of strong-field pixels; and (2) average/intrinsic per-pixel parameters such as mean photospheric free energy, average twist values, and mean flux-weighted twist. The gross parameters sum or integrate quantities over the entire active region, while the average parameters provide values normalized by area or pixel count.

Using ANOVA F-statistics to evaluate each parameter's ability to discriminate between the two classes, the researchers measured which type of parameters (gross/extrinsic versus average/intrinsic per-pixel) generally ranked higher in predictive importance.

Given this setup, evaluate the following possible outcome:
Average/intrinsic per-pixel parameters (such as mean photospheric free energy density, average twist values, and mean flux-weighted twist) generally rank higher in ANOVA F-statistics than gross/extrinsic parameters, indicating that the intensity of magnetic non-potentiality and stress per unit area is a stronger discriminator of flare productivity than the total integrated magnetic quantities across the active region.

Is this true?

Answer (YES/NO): NO